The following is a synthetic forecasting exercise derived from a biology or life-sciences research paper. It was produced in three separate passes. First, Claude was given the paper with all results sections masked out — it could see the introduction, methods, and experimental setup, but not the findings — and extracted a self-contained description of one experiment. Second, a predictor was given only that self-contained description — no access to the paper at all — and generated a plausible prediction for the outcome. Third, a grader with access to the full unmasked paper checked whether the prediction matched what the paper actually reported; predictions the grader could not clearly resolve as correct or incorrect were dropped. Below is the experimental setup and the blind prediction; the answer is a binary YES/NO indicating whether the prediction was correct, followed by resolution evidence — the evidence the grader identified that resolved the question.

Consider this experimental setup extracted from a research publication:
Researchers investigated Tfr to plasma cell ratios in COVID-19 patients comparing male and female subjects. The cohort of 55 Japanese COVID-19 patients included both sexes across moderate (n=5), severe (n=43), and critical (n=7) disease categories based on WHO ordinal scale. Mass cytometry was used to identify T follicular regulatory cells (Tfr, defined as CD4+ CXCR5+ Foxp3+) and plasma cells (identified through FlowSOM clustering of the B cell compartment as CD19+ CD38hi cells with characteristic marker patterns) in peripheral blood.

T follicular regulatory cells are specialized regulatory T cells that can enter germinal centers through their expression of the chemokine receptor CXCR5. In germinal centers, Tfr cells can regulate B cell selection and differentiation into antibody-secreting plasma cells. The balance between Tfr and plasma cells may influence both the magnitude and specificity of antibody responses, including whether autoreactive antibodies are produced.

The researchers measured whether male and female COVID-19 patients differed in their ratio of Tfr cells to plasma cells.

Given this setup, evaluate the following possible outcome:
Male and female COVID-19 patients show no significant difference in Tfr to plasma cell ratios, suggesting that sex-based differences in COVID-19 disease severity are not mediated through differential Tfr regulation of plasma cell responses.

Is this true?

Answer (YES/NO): NO